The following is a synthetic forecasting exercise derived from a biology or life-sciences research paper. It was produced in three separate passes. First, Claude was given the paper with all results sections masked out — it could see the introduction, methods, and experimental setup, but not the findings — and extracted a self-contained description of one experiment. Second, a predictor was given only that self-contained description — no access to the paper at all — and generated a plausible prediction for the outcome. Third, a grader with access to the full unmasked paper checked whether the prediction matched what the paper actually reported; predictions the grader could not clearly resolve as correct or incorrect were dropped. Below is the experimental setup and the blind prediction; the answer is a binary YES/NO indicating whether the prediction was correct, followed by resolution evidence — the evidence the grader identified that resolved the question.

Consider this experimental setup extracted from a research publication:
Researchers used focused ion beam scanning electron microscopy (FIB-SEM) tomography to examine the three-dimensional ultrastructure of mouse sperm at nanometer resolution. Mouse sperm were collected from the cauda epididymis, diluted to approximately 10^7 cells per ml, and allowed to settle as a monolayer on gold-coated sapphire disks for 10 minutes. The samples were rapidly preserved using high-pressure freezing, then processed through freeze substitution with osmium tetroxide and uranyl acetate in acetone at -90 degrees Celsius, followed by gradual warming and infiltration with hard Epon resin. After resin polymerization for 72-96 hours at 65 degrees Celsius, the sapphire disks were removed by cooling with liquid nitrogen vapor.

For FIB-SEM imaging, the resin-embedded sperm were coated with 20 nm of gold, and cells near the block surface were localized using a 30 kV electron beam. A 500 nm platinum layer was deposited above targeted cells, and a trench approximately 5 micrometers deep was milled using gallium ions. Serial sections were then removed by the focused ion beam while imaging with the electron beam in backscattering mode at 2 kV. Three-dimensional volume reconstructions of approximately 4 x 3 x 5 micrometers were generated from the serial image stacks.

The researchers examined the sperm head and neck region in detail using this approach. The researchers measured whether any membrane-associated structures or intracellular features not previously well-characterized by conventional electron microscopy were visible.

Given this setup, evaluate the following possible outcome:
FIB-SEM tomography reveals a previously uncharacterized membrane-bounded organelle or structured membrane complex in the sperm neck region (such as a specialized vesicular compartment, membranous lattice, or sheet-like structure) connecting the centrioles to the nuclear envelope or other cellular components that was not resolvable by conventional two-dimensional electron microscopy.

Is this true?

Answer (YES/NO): NO